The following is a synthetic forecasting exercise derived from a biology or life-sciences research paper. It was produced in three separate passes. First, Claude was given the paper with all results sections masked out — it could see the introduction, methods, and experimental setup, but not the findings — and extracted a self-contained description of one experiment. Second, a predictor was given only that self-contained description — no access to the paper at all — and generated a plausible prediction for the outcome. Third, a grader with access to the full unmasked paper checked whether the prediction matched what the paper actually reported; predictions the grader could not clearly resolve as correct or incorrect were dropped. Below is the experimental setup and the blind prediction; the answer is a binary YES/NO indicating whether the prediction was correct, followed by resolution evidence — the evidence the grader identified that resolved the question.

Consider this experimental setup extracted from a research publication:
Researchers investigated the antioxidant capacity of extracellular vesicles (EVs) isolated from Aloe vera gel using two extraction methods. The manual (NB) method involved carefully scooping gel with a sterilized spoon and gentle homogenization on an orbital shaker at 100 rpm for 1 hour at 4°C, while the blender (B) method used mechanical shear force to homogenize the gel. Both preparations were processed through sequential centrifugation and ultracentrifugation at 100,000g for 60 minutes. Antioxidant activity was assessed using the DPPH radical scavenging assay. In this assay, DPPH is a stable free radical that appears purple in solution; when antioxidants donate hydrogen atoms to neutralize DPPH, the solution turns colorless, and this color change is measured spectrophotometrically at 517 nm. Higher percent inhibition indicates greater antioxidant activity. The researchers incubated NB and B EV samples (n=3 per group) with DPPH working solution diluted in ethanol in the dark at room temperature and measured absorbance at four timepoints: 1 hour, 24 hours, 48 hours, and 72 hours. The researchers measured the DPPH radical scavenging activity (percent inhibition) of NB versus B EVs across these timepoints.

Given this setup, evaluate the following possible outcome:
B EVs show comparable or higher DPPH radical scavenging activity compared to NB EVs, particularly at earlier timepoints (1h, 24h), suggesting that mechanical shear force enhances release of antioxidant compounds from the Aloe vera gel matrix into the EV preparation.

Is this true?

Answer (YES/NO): NO